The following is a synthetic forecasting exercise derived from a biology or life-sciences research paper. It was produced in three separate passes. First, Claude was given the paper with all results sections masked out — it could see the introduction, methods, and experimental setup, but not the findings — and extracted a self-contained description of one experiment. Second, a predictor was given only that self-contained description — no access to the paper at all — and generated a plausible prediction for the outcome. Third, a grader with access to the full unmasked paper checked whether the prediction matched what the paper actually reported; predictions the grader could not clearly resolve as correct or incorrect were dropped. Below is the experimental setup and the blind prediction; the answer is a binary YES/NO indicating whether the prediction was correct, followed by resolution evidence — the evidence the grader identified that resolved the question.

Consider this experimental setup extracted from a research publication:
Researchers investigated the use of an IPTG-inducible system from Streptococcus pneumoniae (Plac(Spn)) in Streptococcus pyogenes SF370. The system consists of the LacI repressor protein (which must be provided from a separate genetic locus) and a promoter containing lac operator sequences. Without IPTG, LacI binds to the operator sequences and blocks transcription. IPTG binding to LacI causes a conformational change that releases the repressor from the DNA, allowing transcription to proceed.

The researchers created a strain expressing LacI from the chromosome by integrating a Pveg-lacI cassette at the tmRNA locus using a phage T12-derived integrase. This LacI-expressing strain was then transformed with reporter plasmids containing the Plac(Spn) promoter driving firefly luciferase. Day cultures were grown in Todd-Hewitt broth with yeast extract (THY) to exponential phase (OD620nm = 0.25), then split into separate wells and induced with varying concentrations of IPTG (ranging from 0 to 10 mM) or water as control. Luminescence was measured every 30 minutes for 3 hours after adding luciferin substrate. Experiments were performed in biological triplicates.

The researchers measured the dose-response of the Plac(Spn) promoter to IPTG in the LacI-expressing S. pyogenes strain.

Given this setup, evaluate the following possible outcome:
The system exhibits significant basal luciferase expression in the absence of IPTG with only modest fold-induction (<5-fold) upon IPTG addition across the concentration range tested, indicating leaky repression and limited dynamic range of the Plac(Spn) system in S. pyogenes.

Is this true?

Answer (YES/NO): NO